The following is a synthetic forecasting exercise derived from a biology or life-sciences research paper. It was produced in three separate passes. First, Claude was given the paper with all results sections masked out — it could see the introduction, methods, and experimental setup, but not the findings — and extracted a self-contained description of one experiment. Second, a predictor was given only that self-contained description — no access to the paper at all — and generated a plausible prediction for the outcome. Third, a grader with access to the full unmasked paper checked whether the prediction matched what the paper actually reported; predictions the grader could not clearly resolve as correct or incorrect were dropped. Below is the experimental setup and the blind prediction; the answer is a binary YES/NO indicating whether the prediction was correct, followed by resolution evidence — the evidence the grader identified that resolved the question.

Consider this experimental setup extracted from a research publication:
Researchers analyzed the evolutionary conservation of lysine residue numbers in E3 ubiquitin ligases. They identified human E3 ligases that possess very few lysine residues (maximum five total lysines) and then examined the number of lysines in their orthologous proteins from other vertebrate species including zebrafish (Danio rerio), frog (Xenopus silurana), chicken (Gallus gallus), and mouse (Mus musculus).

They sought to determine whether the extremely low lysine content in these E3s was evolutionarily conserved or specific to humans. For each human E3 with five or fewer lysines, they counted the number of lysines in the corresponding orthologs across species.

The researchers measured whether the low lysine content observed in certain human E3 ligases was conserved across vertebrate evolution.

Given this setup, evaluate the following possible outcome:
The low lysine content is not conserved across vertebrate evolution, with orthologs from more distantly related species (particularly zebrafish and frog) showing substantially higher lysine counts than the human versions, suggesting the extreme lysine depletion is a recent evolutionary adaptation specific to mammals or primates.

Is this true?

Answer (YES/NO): YES